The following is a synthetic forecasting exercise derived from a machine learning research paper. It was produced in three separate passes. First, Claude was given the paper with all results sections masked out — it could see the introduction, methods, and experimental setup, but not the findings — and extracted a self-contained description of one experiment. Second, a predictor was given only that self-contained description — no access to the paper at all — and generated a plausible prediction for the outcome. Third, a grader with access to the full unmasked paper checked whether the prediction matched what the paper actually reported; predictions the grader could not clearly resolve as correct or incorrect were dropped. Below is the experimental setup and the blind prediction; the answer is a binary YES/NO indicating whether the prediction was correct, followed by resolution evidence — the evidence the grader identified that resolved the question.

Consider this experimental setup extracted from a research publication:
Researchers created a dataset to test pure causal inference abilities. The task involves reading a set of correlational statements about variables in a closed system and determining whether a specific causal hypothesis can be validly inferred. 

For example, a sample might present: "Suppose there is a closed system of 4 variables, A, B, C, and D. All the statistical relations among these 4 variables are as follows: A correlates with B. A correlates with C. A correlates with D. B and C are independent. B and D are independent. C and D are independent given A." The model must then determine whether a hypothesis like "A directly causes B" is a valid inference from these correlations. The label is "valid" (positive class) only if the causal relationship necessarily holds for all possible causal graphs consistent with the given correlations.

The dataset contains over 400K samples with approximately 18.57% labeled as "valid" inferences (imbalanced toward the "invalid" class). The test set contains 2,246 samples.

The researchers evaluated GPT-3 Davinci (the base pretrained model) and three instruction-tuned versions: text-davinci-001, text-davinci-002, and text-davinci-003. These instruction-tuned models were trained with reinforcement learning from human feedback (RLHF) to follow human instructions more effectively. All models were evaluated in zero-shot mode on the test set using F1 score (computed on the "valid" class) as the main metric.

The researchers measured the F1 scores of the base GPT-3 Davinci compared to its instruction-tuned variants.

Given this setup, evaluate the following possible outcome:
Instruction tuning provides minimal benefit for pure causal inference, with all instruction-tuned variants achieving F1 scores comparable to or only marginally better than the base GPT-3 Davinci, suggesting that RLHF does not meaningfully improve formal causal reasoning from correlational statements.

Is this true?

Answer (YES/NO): NO